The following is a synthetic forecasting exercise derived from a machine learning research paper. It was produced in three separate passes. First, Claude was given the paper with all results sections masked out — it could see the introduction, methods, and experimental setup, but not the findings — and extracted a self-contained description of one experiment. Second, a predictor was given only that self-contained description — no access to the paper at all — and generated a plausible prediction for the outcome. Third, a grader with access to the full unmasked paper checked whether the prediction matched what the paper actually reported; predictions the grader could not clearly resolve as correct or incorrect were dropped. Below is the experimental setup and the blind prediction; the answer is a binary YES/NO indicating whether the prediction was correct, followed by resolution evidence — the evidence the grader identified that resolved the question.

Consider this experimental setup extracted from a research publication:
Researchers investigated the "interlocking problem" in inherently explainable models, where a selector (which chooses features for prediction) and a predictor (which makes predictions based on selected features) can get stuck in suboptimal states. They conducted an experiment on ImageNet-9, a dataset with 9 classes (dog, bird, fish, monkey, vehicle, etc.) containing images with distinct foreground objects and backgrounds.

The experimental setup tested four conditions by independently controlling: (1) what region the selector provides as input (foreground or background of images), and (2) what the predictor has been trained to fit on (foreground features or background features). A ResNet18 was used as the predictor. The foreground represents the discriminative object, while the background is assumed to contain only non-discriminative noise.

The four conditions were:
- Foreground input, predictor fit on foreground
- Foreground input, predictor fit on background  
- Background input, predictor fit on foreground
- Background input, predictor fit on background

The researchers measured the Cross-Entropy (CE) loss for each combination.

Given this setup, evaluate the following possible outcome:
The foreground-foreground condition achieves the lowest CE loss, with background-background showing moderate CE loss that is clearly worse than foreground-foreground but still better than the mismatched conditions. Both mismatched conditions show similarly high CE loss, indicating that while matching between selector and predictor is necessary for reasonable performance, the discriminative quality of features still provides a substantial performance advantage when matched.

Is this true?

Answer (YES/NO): YES